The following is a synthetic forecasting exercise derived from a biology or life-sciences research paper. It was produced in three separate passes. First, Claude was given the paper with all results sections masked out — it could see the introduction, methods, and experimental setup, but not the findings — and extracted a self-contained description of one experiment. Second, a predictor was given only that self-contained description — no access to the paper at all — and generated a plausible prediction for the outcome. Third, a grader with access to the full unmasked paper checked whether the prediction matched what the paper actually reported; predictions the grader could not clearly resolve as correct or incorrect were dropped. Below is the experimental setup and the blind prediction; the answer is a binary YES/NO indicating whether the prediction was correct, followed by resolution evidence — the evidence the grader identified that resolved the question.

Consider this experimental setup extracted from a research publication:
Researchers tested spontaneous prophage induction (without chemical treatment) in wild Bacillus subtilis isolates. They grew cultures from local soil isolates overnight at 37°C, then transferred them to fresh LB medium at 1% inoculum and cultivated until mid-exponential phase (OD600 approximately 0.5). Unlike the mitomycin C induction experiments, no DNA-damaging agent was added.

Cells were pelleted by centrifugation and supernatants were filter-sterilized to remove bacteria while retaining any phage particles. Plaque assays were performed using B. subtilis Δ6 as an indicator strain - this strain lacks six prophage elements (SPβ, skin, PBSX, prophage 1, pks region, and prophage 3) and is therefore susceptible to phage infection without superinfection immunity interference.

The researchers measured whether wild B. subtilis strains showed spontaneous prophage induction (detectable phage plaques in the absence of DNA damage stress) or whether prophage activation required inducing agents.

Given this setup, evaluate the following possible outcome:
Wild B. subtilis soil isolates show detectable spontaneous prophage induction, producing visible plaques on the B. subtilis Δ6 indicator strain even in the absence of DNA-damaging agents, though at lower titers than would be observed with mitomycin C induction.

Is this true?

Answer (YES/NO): YES